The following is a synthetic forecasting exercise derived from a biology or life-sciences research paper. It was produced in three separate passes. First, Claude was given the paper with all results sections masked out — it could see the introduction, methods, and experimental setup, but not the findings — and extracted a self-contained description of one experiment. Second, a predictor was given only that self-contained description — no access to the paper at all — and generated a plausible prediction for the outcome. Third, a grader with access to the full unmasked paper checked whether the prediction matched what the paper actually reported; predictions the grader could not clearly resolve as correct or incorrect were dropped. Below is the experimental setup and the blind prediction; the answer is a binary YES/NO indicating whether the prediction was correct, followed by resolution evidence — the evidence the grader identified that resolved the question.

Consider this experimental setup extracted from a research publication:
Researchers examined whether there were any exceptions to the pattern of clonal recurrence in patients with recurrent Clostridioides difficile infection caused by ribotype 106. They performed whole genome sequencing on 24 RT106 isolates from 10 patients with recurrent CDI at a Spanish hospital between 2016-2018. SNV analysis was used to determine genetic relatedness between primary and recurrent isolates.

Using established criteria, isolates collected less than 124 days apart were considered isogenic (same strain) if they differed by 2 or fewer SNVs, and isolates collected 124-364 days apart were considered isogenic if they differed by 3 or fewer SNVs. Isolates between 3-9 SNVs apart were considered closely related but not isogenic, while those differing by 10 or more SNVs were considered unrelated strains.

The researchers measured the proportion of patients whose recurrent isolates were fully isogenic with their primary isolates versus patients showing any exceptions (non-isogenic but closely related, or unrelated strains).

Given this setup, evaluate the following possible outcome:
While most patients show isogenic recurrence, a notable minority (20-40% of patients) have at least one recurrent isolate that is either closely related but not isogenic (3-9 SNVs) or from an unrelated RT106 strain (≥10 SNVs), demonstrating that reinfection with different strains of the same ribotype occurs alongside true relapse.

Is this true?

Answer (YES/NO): NO